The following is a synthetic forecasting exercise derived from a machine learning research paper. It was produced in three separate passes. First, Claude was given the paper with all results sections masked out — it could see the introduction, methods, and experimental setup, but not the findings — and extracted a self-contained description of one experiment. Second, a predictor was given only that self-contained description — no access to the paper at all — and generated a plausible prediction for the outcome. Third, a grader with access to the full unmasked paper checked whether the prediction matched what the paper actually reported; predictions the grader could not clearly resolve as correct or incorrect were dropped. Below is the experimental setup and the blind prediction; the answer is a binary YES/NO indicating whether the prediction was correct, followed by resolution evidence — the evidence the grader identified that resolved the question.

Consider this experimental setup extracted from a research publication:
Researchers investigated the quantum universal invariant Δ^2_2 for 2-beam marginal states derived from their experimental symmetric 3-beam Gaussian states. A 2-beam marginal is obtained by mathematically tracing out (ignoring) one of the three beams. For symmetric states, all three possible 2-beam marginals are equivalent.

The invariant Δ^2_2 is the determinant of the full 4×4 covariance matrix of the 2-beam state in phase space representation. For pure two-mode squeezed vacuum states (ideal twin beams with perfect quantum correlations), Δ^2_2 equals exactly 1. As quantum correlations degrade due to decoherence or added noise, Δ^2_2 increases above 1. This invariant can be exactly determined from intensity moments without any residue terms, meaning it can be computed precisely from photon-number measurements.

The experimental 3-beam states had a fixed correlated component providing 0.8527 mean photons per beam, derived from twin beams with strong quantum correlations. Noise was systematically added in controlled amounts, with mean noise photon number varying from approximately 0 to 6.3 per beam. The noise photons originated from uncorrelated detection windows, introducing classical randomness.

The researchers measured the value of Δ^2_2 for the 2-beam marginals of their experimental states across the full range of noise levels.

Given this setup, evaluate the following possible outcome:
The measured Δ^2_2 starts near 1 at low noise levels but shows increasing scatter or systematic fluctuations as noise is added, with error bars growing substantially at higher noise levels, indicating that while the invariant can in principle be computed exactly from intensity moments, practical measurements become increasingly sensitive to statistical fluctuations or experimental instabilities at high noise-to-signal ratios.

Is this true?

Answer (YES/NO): NO